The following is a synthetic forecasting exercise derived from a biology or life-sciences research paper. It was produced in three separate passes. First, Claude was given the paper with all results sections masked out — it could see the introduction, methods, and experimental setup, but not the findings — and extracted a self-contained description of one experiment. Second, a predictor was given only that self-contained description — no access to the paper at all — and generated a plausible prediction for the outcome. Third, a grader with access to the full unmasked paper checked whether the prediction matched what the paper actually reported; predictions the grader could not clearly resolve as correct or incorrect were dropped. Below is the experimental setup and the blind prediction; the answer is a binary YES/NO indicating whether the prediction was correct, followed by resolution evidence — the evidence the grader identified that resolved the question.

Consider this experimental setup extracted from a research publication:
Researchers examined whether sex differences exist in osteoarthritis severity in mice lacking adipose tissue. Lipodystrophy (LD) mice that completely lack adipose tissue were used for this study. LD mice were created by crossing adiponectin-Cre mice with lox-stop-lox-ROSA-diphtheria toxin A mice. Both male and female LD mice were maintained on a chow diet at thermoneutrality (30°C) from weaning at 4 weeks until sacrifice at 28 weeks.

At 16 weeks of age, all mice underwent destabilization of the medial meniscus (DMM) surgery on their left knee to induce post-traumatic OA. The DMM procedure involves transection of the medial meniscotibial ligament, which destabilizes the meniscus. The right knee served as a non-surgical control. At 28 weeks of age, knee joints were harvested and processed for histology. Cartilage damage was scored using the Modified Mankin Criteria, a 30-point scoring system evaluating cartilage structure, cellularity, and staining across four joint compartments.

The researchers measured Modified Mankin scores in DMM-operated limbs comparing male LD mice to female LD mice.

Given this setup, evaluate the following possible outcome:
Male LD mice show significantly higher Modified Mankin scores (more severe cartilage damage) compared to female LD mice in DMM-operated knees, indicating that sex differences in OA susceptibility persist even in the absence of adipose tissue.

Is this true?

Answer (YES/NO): NO